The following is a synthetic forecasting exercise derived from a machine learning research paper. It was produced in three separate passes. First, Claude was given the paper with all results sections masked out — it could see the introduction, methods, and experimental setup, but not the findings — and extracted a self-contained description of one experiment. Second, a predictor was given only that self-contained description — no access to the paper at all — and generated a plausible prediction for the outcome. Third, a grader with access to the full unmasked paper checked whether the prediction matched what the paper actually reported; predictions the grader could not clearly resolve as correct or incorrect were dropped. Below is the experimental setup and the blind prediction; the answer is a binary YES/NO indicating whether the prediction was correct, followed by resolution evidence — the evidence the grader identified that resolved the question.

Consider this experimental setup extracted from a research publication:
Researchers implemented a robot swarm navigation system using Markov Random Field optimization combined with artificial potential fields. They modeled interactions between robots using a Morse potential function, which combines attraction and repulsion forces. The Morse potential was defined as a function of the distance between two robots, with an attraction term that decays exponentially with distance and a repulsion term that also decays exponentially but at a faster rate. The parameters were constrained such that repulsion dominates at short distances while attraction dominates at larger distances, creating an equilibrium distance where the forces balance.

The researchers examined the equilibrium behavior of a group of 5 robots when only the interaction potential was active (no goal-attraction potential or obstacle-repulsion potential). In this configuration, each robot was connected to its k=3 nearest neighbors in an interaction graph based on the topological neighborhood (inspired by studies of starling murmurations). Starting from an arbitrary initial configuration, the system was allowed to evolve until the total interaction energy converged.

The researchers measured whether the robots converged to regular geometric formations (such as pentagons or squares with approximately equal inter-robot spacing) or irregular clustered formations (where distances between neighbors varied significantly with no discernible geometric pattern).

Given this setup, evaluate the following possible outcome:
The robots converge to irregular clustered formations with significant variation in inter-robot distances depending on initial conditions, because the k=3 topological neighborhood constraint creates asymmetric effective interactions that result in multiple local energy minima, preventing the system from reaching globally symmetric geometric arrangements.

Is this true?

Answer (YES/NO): NO